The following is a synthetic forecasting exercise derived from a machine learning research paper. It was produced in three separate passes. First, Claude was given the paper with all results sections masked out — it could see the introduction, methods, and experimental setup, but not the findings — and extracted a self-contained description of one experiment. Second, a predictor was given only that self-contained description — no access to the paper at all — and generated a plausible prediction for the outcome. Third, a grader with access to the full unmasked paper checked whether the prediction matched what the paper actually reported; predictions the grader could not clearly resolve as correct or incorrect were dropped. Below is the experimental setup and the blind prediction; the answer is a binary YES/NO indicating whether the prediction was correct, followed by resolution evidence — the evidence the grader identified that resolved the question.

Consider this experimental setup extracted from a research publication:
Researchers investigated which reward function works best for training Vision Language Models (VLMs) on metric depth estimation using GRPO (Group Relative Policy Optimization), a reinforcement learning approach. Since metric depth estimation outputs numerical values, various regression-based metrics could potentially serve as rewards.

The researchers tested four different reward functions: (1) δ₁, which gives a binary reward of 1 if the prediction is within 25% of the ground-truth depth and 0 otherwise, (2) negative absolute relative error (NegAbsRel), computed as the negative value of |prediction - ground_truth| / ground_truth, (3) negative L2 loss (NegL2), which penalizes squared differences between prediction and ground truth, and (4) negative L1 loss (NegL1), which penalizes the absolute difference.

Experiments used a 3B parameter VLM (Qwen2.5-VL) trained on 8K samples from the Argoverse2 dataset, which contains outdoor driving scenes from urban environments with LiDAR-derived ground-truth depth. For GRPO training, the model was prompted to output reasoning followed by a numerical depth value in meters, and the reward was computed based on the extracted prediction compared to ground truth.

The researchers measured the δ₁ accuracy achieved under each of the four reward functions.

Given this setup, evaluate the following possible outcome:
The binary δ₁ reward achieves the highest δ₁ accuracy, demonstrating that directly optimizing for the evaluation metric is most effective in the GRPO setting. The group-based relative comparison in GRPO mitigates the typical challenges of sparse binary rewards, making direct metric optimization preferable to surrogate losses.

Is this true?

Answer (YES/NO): NO